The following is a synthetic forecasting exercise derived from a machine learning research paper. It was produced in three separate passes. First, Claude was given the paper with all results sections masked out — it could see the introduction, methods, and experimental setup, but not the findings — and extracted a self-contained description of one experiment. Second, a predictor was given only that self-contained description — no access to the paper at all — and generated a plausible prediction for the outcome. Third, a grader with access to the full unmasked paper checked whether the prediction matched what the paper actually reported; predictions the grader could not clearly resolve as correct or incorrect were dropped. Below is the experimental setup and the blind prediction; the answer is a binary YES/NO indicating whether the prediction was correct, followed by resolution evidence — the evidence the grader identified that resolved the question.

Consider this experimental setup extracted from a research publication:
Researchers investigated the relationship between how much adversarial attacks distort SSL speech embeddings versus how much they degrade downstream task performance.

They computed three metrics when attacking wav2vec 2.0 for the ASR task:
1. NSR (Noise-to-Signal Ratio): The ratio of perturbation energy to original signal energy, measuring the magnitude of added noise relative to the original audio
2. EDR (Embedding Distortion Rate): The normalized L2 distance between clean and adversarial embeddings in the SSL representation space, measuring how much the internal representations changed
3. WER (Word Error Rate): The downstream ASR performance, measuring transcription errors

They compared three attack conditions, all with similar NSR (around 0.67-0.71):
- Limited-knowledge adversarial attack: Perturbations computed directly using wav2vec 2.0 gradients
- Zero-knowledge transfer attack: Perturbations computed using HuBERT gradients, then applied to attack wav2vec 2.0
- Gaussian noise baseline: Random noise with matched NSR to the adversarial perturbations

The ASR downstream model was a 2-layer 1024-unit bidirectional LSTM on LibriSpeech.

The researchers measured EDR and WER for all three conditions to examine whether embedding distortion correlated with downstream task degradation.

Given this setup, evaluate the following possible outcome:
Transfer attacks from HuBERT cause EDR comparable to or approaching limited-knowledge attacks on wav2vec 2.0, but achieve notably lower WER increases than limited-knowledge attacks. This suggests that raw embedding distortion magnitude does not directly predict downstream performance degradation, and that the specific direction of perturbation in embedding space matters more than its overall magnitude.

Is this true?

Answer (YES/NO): NO